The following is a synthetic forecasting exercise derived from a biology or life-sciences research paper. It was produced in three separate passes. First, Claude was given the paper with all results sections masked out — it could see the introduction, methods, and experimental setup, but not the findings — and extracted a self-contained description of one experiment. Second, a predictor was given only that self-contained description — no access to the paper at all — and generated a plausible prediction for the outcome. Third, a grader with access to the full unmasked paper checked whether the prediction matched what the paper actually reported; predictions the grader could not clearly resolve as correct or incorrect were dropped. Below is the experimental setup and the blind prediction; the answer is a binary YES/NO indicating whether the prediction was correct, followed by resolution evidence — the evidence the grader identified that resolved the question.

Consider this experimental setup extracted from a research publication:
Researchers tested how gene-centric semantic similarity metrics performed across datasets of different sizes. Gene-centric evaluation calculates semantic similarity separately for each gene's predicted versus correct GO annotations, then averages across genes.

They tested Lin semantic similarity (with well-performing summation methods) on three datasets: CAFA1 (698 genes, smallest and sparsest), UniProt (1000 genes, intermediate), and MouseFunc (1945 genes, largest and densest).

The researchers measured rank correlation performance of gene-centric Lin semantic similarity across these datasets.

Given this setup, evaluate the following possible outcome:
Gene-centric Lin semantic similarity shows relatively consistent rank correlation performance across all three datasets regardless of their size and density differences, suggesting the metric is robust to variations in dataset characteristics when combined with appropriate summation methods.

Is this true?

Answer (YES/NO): NO